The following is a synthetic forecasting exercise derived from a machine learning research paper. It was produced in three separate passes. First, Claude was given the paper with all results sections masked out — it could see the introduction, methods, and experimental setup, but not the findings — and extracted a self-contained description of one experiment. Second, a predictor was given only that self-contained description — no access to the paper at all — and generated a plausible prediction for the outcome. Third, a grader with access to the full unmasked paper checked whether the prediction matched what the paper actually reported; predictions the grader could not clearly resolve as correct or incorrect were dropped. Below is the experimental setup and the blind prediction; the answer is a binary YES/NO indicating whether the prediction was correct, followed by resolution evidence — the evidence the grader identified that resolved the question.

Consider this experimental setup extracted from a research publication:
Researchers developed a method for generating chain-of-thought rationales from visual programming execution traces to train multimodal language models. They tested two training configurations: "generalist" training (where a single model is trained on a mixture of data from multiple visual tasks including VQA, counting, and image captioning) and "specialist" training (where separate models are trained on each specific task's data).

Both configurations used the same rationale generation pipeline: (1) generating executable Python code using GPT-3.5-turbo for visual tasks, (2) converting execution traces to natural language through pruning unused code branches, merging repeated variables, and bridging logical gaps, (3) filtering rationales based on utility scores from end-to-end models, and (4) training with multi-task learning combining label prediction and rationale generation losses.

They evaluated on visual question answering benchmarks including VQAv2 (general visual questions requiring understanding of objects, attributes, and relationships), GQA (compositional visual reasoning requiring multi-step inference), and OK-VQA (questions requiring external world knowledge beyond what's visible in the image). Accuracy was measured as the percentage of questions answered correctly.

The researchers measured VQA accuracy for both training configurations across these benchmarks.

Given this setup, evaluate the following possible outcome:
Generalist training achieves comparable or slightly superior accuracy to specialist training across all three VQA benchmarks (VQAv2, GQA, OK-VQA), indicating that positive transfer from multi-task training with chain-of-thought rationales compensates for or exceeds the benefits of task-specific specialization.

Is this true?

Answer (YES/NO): NO